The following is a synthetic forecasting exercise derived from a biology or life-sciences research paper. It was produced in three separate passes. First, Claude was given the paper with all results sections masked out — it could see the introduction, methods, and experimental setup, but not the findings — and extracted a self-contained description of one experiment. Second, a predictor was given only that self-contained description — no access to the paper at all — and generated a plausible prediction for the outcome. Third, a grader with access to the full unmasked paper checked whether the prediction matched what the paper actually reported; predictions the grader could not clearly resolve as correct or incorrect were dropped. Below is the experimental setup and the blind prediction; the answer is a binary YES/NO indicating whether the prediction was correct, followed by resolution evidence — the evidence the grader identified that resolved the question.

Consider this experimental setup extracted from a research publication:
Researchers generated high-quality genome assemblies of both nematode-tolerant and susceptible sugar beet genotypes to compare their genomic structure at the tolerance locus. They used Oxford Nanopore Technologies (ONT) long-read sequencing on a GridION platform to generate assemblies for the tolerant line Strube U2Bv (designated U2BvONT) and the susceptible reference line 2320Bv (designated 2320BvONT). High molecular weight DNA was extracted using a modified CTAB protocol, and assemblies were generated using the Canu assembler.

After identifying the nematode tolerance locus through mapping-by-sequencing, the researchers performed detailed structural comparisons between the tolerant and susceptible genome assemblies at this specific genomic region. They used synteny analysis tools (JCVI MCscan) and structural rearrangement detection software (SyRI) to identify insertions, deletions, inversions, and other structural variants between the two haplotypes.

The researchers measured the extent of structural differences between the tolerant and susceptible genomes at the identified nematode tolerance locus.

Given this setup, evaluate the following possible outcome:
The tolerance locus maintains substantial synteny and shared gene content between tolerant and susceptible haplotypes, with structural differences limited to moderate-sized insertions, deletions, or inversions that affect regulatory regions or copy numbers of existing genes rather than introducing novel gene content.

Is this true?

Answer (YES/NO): YES